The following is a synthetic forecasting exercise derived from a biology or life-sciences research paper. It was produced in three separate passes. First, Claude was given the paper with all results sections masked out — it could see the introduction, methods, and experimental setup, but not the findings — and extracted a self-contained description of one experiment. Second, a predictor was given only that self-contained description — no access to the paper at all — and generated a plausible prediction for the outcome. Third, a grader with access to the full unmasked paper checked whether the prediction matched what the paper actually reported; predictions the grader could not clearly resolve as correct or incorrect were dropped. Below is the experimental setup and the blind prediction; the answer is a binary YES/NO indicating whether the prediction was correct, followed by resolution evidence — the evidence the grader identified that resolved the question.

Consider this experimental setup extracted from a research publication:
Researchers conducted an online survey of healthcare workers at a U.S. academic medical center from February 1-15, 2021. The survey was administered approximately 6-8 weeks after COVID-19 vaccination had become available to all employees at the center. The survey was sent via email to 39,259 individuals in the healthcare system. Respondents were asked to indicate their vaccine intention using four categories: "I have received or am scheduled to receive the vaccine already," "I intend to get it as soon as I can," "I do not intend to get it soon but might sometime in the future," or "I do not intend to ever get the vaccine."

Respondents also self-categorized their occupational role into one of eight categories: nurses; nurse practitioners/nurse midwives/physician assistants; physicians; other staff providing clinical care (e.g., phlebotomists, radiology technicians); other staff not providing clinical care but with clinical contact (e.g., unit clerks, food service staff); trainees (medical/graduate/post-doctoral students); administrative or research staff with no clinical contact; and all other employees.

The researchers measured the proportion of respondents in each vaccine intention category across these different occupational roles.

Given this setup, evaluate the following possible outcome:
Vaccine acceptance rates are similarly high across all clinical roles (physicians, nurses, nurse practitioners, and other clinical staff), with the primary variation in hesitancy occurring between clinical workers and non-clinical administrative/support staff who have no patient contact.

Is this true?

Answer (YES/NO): NO